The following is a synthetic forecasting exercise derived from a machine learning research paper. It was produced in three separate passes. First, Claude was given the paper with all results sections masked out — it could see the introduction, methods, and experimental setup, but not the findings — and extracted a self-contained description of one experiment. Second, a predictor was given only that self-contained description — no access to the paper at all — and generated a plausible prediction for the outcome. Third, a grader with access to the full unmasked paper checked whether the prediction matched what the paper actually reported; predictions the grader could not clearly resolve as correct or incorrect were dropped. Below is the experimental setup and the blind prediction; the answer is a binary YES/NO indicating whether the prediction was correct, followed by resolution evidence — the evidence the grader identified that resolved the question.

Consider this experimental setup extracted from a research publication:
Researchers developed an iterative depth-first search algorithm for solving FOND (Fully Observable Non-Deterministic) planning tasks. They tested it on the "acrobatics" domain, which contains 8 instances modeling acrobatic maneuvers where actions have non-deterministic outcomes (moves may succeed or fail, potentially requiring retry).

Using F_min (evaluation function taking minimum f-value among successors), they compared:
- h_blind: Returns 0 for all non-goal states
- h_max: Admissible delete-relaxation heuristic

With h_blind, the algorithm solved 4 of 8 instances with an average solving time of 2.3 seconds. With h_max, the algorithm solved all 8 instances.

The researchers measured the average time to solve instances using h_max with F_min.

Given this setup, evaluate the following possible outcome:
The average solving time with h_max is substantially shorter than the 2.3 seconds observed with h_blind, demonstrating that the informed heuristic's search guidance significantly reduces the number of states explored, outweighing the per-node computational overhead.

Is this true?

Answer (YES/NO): YES